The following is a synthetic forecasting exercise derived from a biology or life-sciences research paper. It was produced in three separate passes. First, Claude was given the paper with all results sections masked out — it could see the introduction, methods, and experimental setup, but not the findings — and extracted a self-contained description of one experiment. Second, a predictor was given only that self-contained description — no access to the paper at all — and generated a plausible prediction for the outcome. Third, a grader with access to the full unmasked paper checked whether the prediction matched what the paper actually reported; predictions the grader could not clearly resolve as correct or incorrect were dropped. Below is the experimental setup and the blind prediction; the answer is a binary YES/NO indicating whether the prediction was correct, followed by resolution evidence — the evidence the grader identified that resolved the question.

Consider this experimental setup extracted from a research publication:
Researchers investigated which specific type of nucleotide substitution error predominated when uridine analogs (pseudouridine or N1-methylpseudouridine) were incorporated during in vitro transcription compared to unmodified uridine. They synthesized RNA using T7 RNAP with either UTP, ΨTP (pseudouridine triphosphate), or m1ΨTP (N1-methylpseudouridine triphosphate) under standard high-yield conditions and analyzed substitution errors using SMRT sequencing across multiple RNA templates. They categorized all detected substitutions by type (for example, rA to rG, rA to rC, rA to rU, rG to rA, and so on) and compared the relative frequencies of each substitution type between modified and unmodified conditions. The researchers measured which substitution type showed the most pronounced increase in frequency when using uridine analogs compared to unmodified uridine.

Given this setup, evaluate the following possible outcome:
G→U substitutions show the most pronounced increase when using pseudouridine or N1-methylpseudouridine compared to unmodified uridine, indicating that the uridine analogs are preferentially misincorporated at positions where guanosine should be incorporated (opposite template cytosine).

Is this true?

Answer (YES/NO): NO